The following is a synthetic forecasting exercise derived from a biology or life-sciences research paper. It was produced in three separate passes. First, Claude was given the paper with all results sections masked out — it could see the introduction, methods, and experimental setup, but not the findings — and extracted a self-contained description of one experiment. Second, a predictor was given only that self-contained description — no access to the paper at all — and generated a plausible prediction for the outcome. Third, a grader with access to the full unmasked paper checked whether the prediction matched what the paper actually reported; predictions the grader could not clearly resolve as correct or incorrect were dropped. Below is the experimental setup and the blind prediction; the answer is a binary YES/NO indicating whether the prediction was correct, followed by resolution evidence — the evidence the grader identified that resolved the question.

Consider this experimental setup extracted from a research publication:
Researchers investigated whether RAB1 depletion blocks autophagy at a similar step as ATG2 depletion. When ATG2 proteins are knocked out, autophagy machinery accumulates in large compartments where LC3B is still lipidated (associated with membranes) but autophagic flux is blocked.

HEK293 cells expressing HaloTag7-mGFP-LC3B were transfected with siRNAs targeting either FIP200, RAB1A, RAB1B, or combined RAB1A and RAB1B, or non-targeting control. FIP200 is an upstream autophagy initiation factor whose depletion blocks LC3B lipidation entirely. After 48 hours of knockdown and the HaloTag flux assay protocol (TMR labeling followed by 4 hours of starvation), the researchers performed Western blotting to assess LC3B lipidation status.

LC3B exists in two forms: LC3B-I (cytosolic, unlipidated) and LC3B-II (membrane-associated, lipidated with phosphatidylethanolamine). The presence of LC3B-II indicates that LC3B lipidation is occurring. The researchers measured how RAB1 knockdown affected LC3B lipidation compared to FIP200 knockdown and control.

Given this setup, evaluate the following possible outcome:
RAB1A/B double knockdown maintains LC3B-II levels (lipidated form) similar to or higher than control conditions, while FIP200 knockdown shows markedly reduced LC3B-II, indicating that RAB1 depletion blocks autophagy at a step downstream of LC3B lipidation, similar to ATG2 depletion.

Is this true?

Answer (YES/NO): YES